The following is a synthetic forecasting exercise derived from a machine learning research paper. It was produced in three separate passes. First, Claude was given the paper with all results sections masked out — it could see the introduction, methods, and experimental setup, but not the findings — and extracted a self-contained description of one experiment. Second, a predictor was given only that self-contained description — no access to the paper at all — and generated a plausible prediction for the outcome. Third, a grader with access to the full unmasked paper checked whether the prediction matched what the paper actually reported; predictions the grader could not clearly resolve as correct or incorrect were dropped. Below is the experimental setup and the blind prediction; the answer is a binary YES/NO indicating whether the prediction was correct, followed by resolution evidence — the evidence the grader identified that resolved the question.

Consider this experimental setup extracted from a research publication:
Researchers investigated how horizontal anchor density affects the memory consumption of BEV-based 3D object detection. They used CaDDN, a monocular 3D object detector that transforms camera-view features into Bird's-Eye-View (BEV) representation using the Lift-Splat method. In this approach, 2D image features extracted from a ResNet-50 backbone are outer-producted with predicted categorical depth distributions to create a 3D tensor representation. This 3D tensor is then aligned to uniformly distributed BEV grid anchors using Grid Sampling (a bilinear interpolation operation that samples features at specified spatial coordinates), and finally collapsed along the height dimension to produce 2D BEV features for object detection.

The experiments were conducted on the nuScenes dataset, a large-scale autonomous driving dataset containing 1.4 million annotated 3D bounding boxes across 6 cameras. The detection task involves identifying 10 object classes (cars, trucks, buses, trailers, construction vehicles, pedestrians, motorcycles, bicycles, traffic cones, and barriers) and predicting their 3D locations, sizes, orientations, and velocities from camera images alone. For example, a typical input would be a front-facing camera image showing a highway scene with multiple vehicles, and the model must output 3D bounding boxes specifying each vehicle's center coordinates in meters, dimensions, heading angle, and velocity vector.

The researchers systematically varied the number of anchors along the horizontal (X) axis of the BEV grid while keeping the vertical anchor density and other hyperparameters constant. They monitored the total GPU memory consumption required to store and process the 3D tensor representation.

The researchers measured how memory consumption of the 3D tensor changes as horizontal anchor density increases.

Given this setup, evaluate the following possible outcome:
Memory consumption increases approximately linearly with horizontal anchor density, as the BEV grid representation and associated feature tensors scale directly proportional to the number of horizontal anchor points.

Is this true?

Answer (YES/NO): NO